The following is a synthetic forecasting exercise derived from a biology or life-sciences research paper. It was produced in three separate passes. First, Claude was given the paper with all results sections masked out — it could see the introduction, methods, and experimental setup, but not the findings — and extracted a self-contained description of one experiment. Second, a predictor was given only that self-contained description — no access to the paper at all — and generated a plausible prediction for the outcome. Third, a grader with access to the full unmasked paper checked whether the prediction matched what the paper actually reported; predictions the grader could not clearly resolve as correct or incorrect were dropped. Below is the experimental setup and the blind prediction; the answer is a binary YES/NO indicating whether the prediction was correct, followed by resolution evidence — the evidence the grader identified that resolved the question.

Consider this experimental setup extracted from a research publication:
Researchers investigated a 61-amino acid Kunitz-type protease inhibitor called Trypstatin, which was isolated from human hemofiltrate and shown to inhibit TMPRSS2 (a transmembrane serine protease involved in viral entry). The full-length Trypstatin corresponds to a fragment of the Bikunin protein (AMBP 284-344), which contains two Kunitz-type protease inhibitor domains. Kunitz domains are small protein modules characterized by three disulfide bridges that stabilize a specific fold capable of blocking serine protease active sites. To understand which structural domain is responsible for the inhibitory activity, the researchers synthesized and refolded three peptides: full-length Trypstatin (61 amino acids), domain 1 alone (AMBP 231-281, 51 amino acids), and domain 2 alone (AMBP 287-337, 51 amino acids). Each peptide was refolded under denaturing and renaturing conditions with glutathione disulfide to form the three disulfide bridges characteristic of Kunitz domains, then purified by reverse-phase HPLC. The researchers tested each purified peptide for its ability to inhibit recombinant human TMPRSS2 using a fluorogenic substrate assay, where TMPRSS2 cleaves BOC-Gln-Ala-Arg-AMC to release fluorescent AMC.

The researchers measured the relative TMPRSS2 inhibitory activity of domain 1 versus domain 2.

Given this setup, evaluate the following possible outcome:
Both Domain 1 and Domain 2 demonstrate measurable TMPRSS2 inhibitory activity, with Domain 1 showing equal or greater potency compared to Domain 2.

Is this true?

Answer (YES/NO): NO